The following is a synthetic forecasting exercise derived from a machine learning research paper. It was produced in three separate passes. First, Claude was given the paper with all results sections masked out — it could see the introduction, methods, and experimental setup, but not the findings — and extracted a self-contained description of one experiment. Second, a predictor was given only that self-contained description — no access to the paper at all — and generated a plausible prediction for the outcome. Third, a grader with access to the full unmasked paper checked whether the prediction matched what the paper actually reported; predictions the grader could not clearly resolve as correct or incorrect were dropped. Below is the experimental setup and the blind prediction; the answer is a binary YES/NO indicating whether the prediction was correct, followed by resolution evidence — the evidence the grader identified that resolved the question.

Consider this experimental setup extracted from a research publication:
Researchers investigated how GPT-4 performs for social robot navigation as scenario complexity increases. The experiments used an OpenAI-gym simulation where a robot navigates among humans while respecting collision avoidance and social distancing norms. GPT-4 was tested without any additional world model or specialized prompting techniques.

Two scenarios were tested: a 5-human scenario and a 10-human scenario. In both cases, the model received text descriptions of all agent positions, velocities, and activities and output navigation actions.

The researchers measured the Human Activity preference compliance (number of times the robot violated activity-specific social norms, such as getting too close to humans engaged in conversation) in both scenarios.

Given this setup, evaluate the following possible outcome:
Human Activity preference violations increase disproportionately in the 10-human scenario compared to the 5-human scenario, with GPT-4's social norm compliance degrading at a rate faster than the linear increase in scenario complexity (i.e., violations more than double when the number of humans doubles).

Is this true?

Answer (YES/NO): NO